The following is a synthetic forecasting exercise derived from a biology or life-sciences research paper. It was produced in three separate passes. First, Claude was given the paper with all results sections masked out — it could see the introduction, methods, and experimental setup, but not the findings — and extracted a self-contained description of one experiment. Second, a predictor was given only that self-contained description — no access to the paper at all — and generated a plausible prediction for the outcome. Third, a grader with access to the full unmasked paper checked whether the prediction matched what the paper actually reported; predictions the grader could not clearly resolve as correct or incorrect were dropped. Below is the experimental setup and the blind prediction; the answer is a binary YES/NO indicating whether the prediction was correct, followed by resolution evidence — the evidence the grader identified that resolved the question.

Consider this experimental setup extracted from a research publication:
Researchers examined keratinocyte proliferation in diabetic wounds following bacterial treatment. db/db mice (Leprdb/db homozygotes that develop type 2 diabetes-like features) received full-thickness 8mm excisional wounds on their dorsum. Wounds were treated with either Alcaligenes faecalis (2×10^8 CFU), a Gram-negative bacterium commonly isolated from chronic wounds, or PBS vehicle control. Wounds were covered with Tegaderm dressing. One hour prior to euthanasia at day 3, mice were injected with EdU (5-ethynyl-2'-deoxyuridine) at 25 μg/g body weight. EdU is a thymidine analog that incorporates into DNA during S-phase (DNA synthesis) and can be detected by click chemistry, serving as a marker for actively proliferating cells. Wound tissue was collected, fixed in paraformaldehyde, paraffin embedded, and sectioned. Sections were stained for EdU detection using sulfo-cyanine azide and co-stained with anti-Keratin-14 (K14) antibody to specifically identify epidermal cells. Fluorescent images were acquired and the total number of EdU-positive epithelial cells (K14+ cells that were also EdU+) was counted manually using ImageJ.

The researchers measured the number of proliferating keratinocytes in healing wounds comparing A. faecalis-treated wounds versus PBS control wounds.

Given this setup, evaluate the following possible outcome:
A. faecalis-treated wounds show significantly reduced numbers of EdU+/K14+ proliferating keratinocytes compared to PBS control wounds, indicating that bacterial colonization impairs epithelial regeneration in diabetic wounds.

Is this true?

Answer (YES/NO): NO